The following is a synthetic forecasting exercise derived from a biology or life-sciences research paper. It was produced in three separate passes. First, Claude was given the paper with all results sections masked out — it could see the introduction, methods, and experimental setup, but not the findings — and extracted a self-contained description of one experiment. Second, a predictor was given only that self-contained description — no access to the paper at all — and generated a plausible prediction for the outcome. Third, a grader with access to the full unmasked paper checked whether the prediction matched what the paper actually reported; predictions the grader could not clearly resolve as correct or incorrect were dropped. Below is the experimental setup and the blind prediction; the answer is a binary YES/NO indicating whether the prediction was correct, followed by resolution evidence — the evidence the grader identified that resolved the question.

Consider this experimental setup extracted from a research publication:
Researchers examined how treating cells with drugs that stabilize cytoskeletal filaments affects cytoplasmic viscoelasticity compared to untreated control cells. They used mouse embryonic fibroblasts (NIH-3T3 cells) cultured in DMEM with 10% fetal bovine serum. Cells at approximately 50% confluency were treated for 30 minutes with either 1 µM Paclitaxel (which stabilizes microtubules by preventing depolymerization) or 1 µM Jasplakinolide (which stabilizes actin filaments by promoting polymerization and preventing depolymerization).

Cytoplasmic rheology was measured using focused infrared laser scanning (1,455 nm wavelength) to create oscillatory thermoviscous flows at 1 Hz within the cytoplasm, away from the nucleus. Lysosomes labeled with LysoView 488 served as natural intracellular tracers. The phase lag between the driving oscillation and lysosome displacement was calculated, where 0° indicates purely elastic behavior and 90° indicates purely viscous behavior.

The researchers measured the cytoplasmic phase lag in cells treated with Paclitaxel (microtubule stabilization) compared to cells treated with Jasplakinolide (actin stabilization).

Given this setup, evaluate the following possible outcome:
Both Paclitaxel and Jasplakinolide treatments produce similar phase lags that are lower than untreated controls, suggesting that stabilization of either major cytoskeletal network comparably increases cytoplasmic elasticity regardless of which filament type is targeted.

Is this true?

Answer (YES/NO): YES